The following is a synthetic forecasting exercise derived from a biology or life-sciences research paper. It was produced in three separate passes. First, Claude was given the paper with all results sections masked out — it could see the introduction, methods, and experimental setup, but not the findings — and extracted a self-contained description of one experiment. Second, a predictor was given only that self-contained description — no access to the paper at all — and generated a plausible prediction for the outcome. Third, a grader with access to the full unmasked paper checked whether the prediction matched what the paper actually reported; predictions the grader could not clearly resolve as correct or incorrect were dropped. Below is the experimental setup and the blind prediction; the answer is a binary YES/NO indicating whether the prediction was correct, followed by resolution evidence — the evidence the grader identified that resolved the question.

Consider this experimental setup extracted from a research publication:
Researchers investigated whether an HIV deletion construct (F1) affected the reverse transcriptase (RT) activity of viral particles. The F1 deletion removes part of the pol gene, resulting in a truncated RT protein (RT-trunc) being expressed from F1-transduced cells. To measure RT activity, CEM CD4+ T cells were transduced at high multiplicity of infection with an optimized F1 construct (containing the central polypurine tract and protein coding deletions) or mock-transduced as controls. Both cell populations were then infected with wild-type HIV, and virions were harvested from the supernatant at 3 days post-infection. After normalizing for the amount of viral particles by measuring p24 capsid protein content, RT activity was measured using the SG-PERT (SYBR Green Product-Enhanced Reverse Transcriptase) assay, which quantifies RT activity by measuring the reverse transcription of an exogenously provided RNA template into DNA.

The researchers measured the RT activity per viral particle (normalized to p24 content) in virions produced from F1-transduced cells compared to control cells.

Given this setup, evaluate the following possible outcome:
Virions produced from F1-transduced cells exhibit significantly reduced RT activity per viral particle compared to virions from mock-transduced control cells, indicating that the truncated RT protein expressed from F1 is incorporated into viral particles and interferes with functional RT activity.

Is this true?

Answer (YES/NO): YES